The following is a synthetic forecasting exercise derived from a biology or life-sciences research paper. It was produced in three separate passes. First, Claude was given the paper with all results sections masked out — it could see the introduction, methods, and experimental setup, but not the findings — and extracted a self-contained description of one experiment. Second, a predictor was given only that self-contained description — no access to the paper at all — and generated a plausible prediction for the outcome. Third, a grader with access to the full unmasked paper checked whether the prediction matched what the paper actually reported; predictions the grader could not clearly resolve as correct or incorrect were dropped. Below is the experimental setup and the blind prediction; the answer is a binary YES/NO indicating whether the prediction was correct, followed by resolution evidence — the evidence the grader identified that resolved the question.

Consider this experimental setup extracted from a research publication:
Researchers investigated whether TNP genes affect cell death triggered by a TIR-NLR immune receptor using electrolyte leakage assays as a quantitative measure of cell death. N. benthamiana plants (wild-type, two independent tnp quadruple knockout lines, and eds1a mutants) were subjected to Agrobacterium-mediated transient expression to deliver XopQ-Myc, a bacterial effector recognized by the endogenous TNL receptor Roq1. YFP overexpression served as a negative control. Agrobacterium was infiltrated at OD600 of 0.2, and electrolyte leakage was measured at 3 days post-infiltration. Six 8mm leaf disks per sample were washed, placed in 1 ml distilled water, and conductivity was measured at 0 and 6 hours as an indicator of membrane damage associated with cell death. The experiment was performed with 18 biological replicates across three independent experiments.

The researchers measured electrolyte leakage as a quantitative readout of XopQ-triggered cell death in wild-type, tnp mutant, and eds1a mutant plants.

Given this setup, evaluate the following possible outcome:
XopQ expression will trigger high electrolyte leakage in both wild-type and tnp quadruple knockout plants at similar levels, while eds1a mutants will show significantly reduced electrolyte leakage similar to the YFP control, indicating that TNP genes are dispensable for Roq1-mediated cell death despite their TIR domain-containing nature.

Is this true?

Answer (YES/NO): YES